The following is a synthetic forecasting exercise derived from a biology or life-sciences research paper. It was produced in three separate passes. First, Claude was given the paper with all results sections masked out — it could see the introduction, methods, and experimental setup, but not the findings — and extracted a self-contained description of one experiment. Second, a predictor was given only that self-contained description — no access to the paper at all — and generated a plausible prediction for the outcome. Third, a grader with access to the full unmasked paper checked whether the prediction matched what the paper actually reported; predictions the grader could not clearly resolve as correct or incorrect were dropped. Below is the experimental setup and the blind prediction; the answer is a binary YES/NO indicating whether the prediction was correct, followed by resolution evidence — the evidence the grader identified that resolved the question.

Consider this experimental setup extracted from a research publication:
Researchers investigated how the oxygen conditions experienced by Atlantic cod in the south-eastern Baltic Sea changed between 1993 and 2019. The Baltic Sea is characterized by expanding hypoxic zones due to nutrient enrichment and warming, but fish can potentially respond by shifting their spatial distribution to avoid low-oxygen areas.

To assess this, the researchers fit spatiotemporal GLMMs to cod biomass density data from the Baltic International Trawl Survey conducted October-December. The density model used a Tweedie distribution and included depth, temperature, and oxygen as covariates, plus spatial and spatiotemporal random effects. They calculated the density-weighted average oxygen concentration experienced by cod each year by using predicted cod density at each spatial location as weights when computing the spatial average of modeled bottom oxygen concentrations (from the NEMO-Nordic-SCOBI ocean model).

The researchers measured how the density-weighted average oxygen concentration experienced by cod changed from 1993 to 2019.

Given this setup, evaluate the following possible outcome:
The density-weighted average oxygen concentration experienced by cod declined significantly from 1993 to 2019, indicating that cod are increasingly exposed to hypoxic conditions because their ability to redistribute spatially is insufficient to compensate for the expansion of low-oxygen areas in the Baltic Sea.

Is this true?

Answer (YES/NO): NO